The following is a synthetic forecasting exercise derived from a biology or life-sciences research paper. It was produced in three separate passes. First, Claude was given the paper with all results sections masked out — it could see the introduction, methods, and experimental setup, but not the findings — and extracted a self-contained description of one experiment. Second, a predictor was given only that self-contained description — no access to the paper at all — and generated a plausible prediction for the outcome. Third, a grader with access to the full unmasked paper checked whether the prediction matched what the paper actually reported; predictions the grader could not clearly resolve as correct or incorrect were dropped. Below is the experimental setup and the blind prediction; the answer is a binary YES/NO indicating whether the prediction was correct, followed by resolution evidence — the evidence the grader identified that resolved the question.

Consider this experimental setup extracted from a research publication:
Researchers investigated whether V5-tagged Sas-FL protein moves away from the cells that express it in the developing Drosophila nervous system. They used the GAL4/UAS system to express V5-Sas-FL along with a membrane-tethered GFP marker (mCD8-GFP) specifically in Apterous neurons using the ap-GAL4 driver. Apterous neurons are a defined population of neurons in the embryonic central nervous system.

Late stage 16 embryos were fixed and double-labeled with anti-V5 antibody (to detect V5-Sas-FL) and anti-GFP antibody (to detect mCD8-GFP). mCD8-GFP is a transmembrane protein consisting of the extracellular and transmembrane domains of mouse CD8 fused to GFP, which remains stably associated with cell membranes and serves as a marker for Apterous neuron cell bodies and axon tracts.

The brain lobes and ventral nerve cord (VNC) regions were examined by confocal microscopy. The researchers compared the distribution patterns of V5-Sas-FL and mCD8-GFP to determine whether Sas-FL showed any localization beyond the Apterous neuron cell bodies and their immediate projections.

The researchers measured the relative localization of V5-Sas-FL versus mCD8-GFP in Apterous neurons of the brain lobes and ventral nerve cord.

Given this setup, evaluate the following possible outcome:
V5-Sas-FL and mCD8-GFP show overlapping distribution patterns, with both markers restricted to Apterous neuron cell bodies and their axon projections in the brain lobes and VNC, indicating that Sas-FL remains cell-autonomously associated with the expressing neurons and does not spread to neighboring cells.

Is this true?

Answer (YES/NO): NO